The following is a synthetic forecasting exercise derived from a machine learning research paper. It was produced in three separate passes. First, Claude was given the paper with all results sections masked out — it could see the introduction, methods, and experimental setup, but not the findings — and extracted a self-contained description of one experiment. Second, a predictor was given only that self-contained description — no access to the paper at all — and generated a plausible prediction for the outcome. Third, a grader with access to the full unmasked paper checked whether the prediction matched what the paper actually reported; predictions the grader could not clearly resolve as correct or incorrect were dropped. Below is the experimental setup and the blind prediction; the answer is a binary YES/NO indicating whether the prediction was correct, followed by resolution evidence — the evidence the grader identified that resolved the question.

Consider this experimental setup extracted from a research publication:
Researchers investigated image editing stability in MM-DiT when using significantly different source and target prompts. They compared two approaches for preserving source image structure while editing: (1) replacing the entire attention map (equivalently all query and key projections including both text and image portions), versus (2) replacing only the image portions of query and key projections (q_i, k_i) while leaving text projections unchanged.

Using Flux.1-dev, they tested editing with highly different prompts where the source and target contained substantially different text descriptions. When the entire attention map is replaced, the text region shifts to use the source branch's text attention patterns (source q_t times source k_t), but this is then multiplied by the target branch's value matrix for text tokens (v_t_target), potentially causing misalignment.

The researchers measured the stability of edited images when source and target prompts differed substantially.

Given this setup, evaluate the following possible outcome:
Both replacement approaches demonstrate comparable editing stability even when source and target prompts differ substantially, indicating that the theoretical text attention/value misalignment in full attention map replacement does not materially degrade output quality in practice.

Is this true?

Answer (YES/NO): NO